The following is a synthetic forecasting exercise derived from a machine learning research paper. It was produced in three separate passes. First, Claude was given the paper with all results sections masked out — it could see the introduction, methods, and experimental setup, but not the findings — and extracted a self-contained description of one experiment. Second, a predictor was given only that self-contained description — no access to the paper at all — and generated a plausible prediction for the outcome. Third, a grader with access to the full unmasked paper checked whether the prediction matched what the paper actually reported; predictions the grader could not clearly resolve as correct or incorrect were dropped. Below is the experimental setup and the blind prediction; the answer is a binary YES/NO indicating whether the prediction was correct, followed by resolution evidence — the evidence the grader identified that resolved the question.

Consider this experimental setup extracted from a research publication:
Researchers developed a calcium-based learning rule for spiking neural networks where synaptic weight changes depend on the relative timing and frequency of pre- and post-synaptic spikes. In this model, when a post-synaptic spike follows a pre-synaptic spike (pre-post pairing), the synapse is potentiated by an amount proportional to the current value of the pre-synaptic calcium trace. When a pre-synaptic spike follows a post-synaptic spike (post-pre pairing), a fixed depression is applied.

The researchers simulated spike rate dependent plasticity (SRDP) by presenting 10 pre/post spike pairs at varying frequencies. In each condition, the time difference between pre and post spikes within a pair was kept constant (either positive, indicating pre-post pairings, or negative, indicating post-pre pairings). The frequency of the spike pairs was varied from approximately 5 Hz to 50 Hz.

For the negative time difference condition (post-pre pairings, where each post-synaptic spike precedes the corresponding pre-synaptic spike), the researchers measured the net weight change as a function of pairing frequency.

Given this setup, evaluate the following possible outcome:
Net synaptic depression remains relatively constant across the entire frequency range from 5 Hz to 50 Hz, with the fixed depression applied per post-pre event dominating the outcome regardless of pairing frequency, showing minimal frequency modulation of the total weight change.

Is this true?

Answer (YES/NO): NO